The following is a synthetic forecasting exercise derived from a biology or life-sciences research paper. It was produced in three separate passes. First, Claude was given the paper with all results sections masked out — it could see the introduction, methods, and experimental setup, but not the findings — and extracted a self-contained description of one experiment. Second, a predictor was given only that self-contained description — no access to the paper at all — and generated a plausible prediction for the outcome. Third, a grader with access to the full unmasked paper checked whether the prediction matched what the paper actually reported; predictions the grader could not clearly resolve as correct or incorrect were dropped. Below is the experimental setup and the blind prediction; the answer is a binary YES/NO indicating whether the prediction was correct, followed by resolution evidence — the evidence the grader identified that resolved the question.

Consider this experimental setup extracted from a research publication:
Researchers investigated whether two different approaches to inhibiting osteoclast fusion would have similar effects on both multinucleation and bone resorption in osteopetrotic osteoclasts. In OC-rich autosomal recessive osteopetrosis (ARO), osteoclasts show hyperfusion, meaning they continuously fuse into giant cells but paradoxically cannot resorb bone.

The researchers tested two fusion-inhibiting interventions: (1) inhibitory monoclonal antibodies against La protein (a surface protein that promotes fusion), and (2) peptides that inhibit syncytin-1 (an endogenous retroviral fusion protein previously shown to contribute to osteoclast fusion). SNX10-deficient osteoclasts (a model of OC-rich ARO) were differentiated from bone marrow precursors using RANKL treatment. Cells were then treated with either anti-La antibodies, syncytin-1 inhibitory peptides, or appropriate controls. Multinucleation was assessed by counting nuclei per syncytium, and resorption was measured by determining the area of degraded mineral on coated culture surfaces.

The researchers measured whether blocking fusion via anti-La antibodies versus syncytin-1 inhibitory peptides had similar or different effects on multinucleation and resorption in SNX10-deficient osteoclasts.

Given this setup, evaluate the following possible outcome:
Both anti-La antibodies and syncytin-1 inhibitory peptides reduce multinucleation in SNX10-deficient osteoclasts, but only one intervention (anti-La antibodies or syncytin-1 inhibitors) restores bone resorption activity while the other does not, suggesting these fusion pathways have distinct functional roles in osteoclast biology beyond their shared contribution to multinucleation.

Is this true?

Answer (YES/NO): NO